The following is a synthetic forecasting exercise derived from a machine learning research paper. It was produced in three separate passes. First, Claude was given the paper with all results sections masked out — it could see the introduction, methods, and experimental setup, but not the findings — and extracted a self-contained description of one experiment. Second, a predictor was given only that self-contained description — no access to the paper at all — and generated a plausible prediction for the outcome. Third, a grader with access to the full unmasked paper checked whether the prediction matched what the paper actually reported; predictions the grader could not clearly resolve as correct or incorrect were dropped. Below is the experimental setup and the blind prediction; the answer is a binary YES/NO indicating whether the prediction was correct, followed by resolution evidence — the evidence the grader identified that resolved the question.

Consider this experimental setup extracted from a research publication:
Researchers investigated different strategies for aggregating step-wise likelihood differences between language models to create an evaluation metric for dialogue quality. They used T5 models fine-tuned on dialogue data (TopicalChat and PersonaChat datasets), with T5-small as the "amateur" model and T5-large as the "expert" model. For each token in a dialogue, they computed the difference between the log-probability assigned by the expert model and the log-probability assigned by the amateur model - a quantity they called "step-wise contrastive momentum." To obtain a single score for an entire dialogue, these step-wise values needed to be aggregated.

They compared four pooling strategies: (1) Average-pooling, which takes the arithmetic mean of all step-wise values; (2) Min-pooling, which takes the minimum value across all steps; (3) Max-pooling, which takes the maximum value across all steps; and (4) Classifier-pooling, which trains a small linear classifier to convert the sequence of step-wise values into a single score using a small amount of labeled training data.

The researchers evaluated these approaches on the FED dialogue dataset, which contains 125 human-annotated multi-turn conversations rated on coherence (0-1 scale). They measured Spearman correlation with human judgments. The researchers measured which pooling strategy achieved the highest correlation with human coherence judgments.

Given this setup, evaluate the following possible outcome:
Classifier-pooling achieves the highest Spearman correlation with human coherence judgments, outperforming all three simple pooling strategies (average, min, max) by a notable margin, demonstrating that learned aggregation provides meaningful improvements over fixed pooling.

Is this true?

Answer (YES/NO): YES